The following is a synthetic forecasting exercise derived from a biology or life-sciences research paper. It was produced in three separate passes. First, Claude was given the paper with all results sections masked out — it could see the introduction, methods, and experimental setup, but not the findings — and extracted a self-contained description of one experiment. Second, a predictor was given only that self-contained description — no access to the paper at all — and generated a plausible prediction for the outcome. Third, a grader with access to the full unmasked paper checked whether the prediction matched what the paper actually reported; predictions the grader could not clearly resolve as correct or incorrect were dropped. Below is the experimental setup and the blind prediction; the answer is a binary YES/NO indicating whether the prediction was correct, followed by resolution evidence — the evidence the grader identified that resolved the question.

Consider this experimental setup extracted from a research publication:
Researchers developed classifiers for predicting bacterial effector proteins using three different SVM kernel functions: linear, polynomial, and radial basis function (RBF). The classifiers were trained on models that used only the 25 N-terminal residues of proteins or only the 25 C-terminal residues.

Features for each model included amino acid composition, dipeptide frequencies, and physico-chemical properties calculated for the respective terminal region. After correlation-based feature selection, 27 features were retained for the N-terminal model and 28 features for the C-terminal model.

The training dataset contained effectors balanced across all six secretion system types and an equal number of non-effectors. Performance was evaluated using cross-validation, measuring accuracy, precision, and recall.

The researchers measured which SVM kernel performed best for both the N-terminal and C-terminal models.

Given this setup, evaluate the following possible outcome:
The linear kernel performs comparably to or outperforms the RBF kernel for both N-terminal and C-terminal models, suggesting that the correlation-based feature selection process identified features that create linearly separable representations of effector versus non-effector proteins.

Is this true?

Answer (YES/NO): NO